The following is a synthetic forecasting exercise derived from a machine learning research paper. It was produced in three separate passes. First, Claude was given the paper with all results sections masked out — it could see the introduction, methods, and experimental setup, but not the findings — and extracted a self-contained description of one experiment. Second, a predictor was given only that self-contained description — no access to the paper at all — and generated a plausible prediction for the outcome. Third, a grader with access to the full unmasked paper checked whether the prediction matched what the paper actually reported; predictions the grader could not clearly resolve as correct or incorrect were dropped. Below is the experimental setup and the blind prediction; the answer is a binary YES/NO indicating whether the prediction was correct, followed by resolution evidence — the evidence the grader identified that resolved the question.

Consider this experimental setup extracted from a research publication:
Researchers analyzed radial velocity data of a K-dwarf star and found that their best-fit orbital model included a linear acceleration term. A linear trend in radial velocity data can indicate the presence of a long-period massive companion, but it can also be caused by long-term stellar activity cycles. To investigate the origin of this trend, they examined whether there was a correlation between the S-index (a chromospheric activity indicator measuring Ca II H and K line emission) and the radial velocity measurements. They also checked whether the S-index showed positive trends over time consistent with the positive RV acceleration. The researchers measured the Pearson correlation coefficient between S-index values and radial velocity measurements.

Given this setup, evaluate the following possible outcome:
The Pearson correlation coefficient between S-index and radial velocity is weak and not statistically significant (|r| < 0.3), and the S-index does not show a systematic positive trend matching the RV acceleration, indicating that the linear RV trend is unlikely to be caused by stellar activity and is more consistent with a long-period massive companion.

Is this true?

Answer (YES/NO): NO